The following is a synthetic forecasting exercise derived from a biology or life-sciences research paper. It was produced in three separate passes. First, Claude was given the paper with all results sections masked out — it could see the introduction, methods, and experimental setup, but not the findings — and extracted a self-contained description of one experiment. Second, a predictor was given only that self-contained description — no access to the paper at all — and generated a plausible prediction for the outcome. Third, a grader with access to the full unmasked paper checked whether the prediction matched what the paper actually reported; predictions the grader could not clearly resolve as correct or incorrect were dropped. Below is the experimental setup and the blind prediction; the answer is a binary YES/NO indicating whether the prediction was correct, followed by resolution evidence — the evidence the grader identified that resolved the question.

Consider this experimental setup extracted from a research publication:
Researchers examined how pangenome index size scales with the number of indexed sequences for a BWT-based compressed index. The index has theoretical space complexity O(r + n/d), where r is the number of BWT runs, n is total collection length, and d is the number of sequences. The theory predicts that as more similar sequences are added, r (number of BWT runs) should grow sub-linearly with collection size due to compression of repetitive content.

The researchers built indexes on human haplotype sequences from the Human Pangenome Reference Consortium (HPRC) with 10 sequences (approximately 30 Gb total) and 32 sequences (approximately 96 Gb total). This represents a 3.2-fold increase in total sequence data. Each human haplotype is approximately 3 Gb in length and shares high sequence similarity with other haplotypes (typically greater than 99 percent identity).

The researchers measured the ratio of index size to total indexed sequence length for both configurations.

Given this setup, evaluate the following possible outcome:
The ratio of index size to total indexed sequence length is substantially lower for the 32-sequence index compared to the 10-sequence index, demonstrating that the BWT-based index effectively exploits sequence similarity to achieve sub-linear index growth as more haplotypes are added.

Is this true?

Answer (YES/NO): YES